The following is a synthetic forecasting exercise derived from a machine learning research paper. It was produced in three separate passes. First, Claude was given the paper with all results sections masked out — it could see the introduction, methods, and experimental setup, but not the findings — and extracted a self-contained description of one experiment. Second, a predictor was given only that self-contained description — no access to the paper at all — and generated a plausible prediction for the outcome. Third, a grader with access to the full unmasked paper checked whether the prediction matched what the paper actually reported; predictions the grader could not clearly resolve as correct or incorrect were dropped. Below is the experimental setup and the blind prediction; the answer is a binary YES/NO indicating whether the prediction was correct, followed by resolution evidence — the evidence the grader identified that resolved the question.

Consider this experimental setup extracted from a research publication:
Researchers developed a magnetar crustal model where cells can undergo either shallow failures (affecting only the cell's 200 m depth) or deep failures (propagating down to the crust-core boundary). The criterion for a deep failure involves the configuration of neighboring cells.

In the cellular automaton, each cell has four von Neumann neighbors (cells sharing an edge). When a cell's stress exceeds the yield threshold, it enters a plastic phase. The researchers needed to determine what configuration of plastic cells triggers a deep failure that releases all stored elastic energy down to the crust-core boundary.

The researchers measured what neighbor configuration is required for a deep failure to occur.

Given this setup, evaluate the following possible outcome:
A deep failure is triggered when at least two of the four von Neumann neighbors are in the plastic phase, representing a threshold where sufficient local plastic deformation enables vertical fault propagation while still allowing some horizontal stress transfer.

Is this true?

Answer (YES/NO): NO